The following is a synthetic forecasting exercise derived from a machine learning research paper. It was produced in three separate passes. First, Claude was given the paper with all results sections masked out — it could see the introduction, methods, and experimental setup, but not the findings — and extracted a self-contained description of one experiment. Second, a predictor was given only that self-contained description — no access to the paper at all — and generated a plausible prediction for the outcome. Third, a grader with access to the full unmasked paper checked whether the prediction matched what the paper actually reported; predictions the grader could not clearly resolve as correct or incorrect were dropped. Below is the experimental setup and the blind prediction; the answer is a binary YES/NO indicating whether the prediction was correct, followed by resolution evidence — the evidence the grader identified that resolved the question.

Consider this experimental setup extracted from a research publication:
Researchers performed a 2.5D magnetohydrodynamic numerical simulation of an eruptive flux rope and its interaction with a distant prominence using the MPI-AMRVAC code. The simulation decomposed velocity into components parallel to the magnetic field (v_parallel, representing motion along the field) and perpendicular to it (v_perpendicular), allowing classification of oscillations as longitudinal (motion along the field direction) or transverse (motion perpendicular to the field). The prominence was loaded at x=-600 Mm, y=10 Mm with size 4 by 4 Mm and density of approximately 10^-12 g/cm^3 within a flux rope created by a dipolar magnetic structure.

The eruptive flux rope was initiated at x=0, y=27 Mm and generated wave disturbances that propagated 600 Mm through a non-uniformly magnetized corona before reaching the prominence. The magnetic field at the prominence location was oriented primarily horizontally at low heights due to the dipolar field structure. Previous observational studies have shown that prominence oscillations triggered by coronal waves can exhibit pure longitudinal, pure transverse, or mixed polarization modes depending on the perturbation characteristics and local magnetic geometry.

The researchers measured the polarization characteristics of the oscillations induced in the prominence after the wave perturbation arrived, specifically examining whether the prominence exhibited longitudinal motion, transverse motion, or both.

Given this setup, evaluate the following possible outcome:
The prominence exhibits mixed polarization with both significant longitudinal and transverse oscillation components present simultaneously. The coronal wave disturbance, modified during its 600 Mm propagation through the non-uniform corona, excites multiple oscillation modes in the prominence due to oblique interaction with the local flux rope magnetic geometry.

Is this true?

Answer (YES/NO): YES